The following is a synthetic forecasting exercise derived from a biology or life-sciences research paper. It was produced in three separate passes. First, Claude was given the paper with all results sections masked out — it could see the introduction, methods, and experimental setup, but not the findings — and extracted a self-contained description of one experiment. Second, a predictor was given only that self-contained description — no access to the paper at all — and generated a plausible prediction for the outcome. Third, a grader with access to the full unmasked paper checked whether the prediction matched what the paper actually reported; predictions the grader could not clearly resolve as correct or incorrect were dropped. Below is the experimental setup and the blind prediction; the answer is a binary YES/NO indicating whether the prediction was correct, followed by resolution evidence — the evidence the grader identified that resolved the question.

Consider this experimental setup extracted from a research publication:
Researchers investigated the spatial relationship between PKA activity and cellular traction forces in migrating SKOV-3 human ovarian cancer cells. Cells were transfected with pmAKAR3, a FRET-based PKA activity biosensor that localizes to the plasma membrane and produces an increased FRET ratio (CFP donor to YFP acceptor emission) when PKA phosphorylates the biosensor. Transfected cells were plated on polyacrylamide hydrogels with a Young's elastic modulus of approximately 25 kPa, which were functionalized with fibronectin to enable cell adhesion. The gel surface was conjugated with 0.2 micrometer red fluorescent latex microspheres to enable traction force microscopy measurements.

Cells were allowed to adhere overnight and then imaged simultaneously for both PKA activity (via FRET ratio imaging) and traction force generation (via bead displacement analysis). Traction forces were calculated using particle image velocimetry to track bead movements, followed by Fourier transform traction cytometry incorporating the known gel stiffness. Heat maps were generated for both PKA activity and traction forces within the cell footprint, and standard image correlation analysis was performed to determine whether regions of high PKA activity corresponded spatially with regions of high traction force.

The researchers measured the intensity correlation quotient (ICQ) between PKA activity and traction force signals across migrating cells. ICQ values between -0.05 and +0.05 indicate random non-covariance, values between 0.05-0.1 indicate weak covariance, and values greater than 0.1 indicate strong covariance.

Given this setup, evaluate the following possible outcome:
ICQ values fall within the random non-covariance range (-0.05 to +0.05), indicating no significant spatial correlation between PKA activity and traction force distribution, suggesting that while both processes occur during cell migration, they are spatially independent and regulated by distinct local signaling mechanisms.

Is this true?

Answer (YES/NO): NO